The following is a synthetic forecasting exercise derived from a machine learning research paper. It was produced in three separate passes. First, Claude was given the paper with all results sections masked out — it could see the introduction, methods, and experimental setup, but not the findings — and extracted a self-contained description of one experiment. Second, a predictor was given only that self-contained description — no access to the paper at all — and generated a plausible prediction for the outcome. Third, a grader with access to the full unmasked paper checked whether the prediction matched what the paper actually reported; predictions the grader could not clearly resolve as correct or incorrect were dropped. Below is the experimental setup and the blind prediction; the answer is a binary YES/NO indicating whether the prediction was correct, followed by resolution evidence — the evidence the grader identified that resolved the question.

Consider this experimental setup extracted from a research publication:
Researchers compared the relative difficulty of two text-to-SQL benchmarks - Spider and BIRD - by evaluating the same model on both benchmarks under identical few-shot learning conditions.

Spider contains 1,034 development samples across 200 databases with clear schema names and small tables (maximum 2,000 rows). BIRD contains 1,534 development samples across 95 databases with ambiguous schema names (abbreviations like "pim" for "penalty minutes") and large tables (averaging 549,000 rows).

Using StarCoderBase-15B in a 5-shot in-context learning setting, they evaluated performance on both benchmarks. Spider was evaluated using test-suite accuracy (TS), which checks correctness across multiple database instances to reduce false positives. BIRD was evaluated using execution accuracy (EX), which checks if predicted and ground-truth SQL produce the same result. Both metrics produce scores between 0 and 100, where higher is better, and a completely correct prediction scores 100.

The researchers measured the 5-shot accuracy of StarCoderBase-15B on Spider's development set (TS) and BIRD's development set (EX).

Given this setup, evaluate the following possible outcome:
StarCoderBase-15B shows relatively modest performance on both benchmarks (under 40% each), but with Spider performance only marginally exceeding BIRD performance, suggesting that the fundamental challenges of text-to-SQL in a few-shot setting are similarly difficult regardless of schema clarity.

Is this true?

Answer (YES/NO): NO